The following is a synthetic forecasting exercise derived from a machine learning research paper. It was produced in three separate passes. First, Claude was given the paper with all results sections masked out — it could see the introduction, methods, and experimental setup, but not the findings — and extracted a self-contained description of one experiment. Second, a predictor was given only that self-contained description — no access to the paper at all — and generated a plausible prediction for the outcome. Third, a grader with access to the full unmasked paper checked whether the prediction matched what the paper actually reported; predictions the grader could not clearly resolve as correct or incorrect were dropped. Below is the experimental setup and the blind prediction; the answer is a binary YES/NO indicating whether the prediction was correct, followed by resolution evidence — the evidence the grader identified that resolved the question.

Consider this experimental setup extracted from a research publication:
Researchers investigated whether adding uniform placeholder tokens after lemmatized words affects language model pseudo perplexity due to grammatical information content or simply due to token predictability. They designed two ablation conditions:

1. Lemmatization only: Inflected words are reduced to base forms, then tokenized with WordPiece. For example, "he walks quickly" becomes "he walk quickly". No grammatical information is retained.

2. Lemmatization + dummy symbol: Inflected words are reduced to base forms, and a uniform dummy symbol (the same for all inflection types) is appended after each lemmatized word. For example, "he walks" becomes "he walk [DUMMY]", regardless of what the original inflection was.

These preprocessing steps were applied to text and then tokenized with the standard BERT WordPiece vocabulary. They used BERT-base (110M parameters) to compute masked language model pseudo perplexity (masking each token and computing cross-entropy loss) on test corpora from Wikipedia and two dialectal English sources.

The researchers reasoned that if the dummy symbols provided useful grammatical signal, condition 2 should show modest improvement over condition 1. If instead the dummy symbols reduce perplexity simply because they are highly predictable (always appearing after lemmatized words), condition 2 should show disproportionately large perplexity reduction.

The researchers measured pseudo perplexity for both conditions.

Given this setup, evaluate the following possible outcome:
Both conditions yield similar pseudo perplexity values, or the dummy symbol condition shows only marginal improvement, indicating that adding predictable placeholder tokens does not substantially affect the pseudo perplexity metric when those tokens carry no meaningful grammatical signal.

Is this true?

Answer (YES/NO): NO